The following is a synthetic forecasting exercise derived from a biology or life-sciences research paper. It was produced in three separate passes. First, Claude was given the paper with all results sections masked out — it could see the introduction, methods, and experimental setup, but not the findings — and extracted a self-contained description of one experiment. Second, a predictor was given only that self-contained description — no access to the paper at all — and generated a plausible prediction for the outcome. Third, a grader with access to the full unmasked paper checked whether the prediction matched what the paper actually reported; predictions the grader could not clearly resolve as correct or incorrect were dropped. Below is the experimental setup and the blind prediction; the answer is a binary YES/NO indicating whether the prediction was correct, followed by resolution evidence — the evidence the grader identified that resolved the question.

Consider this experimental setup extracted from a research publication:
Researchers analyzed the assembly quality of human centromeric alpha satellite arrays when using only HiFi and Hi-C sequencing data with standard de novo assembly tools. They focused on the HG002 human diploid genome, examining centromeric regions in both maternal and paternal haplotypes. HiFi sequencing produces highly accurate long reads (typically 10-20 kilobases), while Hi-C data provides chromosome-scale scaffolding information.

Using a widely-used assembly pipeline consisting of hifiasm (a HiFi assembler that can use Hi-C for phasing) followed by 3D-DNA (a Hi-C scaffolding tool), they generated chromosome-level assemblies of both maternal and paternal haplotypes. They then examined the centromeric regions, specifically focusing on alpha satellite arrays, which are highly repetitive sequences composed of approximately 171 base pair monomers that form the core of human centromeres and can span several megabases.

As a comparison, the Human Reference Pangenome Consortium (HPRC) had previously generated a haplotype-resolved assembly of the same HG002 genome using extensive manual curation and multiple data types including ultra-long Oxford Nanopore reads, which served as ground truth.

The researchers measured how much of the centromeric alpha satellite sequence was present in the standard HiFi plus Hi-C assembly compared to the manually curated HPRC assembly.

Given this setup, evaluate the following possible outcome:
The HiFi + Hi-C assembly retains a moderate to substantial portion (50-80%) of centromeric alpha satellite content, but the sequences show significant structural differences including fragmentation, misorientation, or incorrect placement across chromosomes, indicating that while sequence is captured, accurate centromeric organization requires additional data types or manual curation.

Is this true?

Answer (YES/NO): NO